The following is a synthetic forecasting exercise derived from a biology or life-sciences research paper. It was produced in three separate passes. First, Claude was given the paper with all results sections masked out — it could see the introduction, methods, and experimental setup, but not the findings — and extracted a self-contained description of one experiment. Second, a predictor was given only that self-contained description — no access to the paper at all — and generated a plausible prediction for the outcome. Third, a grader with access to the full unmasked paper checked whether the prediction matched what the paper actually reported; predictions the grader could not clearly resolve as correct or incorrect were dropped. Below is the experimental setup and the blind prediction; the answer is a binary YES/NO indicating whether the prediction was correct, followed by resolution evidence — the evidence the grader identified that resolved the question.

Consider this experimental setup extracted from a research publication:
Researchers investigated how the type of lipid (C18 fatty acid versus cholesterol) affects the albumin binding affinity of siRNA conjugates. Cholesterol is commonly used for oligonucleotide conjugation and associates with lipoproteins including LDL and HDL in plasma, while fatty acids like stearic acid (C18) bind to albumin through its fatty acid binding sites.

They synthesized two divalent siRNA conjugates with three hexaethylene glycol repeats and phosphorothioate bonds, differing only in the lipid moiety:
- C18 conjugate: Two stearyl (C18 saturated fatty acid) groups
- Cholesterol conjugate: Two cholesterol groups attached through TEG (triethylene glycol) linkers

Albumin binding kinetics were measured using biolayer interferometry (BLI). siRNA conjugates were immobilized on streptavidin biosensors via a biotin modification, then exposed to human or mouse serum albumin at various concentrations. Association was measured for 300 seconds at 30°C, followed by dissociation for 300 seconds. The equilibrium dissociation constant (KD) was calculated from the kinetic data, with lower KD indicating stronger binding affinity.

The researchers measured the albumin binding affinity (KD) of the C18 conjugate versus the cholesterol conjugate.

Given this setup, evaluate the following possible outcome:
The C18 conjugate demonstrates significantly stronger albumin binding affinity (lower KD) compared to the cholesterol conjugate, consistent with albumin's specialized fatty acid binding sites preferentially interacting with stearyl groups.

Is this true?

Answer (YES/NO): YES